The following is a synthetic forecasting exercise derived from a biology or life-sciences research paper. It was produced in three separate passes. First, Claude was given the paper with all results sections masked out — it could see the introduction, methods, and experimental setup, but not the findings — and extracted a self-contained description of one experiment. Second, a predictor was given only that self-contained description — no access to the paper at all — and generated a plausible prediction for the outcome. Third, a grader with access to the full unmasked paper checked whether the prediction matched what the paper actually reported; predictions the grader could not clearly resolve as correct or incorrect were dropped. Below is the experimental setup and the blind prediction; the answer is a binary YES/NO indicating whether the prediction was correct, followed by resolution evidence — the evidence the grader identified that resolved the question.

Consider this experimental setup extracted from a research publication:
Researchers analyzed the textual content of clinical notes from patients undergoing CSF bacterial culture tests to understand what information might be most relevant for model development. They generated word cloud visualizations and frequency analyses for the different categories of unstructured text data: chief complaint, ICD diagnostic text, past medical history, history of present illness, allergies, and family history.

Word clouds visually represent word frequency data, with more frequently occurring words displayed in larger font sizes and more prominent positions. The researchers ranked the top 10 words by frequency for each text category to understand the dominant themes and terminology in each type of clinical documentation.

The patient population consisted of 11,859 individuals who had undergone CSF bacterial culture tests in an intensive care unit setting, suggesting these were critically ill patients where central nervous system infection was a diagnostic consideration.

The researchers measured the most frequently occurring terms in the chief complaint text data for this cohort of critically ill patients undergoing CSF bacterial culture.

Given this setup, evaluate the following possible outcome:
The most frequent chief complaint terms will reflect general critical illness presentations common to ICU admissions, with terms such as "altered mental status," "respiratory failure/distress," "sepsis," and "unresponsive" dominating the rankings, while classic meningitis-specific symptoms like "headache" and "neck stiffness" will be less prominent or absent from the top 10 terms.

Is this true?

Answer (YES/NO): NO